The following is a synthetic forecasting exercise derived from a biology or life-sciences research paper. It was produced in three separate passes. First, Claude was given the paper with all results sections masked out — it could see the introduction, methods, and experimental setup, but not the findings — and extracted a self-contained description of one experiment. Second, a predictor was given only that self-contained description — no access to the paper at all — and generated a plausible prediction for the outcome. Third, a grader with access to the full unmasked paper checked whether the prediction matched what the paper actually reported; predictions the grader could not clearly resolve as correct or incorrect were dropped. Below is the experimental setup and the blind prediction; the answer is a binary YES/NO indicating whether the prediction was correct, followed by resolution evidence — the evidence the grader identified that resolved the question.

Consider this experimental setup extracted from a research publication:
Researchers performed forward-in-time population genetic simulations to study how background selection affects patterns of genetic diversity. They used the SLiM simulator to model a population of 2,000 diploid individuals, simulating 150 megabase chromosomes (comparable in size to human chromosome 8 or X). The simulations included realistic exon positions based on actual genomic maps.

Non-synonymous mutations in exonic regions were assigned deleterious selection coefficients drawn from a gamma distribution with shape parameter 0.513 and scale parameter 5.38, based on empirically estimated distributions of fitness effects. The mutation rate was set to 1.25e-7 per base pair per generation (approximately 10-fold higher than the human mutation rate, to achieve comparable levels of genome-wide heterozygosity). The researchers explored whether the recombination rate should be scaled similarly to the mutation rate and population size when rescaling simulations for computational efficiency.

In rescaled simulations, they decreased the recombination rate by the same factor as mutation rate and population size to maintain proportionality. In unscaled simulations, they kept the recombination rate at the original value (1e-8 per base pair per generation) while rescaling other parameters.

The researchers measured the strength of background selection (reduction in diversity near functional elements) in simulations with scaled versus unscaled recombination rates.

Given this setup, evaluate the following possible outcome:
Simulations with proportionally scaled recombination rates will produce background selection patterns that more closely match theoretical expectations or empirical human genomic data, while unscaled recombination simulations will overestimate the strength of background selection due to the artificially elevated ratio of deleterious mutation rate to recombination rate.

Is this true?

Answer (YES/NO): NO